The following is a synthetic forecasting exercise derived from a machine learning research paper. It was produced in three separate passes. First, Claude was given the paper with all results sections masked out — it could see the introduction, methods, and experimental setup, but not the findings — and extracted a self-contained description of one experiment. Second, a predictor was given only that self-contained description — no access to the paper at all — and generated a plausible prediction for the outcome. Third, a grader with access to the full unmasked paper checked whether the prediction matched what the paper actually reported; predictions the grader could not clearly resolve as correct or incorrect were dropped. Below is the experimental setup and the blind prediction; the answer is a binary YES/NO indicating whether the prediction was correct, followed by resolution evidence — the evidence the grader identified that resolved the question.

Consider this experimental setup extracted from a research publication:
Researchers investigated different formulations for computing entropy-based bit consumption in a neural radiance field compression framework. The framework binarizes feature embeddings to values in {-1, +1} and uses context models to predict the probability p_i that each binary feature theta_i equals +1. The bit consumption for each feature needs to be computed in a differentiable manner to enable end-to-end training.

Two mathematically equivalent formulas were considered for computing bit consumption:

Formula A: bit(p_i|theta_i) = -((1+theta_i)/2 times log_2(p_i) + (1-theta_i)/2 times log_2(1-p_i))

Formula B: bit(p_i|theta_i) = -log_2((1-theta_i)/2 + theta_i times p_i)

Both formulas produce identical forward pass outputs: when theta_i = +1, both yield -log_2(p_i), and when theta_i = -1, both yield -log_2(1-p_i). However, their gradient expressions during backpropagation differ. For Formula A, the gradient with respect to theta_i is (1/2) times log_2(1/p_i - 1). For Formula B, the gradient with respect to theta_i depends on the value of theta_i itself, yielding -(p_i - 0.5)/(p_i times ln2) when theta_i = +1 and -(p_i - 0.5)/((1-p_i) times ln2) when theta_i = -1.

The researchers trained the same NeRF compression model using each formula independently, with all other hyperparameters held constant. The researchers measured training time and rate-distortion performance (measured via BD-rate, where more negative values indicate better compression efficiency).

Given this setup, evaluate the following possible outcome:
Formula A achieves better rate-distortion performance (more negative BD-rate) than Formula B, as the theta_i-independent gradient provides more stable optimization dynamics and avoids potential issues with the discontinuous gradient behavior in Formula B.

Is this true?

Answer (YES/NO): YES